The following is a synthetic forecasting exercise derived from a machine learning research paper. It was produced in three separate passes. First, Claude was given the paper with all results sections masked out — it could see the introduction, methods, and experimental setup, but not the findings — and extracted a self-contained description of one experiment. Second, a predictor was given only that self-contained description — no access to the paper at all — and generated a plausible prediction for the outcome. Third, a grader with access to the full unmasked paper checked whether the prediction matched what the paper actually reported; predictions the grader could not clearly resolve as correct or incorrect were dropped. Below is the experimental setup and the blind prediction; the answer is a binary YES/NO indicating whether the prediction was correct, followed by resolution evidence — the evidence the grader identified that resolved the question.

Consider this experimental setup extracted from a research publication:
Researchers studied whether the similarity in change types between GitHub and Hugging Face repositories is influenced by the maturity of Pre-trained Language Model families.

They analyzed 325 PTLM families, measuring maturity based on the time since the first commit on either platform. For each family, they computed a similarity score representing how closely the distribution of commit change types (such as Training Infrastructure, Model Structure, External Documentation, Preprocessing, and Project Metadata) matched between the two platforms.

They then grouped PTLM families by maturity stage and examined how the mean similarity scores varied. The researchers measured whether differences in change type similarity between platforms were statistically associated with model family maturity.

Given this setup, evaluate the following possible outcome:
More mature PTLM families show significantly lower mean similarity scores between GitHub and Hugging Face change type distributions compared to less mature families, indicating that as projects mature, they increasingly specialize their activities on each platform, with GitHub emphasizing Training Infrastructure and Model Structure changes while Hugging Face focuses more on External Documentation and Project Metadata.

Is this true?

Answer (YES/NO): NO